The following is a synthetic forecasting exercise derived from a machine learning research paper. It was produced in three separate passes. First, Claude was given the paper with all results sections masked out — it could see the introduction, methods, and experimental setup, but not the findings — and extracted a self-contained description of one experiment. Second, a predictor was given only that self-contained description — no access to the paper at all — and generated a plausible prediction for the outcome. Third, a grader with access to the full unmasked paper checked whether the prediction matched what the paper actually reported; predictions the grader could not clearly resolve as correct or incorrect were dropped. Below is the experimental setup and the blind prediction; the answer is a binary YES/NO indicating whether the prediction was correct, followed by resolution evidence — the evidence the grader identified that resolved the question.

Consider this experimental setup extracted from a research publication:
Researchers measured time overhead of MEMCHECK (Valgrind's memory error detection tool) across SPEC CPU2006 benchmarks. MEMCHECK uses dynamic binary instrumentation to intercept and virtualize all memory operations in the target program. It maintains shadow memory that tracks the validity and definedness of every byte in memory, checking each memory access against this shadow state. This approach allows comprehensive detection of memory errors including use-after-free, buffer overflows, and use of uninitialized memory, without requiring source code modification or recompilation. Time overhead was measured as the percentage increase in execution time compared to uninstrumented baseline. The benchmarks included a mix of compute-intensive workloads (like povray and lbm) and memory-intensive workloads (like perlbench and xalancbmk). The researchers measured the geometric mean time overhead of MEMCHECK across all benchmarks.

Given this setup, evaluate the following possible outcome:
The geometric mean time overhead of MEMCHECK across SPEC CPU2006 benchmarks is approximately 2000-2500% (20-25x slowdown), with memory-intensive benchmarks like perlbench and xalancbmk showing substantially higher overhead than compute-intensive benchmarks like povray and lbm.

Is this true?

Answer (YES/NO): NO